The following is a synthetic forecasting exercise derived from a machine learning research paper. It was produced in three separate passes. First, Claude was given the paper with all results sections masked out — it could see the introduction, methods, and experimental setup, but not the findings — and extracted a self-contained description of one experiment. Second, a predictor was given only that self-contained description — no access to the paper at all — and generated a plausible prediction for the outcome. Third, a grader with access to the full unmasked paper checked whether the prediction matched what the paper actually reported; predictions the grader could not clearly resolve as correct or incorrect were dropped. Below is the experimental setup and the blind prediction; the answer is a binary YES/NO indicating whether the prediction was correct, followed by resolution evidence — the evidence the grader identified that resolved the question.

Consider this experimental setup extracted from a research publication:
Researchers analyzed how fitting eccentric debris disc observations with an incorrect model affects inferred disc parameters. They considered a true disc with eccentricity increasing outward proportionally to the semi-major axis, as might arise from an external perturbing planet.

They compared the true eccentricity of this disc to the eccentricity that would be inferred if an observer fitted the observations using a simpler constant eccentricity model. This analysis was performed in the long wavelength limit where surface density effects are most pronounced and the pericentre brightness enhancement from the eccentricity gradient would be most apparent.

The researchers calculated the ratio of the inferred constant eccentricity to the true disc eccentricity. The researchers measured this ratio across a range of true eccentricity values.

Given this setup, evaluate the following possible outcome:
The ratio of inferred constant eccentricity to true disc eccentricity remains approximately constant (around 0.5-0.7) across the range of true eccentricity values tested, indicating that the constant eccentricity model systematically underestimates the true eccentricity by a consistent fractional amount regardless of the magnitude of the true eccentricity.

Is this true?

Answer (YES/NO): NO